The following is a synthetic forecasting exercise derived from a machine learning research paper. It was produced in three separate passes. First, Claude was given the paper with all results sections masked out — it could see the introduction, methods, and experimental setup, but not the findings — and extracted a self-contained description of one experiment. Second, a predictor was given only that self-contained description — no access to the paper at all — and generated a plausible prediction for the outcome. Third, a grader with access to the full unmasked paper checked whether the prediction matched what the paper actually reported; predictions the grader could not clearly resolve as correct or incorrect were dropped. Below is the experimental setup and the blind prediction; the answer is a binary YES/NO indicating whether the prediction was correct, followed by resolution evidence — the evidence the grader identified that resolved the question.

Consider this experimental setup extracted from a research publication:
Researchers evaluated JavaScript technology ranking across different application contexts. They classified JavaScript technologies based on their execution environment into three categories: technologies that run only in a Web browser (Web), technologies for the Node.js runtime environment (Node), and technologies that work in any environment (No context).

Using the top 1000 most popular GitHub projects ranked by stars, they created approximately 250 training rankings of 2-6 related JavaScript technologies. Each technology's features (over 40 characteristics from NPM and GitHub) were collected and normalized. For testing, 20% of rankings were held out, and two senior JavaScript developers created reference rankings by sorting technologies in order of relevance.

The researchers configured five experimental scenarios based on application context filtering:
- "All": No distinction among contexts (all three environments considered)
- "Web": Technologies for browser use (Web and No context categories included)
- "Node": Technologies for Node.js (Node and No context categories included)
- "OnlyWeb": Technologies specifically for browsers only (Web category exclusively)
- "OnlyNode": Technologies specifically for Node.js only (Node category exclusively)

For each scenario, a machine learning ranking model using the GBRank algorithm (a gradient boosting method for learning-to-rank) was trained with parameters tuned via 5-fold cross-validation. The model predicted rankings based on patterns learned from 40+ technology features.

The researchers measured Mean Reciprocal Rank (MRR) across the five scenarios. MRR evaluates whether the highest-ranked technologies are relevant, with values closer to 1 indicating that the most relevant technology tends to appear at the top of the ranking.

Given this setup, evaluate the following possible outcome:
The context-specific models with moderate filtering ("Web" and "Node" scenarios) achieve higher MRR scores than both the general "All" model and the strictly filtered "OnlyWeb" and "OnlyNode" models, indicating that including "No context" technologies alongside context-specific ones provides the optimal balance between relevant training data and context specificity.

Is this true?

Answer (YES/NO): NO